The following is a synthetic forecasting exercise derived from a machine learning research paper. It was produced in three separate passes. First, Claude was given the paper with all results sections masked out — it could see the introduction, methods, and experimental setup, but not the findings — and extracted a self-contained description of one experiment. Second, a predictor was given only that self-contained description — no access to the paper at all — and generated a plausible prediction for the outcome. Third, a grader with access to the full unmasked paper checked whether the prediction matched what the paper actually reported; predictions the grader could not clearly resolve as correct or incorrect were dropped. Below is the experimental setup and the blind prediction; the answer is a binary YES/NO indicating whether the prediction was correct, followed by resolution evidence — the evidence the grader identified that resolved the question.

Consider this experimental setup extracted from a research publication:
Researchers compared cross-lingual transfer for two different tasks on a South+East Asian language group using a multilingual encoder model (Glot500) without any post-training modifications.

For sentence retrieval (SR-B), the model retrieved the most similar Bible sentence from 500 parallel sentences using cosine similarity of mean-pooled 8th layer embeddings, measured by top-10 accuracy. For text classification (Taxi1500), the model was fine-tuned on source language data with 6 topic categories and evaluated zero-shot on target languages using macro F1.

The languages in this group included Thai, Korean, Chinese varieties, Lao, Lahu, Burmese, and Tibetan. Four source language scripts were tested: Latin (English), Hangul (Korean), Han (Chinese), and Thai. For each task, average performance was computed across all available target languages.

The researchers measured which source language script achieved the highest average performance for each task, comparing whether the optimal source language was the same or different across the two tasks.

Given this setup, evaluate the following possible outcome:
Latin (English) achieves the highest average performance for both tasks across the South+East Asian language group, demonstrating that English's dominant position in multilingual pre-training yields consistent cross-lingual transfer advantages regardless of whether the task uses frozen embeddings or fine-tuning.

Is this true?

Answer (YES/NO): NO